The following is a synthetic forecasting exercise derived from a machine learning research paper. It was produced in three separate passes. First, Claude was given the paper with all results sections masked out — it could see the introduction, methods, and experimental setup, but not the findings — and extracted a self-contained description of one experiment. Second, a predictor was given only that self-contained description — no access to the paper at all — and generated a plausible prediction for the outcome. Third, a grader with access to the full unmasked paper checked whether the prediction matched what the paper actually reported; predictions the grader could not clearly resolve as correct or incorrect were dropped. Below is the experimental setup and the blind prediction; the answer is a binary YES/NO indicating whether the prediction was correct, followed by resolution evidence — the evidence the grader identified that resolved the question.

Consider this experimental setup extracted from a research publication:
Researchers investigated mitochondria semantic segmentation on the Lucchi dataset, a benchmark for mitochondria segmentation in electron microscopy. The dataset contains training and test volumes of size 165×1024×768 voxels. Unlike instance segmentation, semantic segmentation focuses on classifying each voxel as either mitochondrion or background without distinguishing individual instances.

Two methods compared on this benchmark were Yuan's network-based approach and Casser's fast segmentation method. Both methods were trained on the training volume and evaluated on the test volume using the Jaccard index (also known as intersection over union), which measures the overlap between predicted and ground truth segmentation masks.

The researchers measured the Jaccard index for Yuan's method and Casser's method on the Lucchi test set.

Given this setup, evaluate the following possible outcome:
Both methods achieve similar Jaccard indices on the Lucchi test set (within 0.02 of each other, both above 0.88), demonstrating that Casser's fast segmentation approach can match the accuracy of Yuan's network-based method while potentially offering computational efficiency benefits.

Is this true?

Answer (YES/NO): NO